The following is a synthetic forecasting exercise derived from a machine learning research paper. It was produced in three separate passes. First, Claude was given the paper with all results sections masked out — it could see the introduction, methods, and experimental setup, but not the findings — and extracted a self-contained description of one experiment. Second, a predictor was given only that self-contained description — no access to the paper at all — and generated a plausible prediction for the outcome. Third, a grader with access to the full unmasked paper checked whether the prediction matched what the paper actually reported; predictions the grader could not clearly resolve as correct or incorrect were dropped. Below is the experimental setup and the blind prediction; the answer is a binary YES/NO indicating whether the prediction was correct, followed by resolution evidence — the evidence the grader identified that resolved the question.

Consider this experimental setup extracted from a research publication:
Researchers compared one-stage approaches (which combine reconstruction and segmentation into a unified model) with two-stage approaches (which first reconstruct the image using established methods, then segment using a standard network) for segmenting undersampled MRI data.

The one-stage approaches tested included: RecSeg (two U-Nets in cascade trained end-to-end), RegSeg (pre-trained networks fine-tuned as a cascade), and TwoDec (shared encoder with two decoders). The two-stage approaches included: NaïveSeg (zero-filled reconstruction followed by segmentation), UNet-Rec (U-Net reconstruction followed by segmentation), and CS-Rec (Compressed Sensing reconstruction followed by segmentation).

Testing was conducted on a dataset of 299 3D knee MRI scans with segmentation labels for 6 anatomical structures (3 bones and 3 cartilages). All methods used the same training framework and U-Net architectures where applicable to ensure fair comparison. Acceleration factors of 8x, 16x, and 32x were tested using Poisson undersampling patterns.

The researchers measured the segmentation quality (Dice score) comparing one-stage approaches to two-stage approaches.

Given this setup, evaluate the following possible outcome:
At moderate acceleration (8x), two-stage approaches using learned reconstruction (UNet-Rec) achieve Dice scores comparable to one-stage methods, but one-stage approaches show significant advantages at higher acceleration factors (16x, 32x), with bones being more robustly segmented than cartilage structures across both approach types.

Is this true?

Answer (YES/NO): NO